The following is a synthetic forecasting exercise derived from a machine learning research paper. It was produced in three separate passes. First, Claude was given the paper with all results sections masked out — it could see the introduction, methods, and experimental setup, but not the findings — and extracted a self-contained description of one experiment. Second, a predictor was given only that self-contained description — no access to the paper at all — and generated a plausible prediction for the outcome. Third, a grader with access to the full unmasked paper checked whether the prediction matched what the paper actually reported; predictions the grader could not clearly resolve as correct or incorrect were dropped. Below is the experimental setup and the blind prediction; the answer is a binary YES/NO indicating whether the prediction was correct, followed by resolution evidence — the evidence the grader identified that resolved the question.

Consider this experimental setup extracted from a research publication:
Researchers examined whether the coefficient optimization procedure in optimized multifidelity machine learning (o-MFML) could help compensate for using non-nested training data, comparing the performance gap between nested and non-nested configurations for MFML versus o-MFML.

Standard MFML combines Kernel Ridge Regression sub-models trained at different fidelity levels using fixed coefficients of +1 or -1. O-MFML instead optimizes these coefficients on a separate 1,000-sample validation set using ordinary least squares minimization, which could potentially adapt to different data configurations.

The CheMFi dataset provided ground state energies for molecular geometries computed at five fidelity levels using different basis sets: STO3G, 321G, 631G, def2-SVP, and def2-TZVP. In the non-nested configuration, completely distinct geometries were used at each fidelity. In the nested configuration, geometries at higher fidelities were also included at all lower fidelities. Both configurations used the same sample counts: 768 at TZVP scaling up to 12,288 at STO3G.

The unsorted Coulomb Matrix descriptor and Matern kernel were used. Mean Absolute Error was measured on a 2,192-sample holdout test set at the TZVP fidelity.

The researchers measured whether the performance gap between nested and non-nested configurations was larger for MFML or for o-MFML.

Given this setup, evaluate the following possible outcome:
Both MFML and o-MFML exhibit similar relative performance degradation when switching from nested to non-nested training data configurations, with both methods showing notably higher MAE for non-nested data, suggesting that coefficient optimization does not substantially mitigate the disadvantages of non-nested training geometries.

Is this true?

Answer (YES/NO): NO